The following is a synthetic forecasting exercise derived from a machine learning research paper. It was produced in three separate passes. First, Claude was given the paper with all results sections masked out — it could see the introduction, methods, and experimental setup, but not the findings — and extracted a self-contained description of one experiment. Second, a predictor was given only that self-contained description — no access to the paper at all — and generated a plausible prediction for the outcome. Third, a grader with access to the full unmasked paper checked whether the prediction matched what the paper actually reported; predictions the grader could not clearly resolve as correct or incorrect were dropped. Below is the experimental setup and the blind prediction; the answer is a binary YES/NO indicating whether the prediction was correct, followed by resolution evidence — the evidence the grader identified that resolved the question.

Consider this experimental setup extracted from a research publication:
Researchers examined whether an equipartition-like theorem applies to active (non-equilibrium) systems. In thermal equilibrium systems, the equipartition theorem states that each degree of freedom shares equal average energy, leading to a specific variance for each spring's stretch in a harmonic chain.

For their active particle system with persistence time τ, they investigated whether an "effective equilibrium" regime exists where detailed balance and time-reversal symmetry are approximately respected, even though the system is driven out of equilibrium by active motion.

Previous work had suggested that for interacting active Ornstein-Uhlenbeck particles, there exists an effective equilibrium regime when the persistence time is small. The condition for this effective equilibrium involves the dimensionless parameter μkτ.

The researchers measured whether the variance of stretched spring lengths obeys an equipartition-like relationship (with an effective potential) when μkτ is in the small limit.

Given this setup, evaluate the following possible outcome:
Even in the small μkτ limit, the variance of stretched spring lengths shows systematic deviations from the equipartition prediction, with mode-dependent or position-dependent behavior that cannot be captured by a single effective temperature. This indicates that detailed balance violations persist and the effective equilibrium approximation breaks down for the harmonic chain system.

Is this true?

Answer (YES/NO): NO